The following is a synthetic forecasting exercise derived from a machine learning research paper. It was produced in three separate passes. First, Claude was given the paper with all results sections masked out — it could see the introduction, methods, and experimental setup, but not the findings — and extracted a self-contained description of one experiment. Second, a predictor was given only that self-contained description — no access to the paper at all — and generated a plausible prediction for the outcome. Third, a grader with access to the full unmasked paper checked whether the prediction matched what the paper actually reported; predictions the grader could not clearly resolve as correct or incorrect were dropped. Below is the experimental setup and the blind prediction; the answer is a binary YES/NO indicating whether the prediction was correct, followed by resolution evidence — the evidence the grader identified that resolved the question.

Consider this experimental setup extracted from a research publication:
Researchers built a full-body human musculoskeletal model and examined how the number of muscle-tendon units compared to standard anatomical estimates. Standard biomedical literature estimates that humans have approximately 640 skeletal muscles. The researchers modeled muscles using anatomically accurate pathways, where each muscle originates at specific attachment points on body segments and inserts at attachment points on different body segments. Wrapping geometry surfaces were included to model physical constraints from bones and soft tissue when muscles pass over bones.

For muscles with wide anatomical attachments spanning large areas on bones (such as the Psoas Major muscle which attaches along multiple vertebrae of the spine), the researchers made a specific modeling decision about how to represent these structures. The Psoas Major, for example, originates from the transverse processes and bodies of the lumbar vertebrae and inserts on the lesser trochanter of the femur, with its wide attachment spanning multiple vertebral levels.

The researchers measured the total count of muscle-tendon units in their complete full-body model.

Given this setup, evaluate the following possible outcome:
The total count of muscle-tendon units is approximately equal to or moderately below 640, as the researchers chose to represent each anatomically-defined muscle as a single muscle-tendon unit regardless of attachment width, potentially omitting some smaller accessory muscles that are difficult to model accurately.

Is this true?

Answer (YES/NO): NO